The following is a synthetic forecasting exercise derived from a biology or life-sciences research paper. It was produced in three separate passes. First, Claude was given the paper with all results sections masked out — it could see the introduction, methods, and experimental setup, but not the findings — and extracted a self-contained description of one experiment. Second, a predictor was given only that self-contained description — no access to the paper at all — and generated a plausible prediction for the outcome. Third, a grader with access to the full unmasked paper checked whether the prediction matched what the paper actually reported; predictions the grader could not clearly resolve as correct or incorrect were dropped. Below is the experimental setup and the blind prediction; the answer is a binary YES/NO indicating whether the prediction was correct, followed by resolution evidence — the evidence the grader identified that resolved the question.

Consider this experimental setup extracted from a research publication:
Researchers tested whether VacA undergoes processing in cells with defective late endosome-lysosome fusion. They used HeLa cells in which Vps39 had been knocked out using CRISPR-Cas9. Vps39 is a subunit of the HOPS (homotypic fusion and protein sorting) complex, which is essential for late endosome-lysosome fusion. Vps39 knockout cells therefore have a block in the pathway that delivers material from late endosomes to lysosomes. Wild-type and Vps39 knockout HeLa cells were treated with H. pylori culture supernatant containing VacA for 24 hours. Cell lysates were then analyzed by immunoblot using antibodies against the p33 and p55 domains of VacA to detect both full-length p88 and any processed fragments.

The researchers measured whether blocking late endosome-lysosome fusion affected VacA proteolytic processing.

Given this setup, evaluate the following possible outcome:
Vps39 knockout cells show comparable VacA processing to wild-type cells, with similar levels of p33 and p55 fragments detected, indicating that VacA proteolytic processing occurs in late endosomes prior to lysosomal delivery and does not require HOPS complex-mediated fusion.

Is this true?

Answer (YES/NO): NO